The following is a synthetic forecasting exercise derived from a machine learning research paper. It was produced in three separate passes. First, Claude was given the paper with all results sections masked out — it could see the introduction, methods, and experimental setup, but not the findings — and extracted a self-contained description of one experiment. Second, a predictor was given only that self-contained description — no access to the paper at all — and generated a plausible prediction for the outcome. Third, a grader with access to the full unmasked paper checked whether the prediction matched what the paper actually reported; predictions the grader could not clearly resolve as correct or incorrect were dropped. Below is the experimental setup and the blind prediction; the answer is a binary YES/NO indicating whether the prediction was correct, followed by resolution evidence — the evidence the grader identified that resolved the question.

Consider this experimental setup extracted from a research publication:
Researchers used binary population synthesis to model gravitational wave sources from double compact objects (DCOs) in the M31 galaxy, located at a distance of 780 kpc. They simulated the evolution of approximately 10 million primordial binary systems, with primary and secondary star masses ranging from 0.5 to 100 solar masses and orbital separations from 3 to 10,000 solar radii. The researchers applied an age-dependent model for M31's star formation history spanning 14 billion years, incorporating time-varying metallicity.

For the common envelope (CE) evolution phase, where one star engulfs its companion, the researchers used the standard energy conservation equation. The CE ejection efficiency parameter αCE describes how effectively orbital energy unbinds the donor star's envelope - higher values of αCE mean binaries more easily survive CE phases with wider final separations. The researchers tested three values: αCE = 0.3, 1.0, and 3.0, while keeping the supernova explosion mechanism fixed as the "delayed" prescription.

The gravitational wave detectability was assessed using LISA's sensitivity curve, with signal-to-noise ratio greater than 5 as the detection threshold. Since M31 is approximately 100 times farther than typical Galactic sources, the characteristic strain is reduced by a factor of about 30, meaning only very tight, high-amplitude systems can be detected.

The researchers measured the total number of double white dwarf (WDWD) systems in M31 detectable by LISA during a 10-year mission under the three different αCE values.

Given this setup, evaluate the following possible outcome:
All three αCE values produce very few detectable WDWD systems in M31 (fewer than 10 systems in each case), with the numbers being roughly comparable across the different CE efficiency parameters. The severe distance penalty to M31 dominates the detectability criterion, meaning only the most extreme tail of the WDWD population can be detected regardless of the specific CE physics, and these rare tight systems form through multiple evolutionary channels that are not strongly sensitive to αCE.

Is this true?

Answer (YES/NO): NO